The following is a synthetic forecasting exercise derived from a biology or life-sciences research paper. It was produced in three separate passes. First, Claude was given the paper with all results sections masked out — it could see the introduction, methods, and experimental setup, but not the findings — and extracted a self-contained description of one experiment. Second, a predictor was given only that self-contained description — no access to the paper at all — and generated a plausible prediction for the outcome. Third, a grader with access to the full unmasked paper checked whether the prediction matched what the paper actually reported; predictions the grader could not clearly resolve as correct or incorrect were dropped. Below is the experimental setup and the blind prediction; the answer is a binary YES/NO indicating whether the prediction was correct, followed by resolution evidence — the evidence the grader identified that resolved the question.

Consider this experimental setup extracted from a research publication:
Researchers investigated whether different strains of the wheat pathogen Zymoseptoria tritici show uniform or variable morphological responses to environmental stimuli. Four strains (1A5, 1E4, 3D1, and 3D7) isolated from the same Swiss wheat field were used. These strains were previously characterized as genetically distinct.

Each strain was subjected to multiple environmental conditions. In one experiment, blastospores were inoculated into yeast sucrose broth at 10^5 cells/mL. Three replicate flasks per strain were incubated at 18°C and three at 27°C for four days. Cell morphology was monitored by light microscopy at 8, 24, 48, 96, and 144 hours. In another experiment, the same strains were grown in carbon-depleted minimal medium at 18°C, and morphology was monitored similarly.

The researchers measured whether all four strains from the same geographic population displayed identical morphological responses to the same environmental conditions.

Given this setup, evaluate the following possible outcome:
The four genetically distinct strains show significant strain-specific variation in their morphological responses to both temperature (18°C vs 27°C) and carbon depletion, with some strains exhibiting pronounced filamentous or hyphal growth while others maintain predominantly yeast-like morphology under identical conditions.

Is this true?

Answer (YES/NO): NO